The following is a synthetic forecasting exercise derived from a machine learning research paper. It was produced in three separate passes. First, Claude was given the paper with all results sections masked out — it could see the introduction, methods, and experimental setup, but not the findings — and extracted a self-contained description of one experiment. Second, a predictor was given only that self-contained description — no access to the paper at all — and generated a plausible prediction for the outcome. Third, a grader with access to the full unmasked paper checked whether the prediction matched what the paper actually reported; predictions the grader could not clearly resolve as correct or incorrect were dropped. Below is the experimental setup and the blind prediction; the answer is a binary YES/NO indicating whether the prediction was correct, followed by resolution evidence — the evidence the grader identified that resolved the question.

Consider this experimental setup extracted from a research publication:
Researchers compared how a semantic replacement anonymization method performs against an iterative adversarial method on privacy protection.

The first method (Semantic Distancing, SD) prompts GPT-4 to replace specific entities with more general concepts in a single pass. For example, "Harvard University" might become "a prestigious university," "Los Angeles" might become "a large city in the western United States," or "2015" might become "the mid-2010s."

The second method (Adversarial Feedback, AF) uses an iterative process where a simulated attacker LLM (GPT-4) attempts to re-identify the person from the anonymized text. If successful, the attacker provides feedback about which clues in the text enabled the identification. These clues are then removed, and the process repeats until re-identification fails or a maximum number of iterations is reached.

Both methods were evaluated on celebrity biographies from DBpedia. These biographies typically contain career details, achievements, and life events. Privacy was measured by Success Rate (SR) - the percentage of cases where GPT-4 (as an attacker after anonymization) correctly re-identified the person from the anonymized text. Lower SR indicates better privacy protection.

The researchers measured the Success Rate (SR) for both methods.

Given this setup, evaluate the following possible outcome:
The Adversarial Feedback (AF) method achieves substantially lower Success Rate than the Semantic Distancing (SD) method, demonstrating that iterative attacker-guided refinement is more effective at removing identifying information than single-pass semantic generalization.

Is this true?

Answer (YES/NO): YES